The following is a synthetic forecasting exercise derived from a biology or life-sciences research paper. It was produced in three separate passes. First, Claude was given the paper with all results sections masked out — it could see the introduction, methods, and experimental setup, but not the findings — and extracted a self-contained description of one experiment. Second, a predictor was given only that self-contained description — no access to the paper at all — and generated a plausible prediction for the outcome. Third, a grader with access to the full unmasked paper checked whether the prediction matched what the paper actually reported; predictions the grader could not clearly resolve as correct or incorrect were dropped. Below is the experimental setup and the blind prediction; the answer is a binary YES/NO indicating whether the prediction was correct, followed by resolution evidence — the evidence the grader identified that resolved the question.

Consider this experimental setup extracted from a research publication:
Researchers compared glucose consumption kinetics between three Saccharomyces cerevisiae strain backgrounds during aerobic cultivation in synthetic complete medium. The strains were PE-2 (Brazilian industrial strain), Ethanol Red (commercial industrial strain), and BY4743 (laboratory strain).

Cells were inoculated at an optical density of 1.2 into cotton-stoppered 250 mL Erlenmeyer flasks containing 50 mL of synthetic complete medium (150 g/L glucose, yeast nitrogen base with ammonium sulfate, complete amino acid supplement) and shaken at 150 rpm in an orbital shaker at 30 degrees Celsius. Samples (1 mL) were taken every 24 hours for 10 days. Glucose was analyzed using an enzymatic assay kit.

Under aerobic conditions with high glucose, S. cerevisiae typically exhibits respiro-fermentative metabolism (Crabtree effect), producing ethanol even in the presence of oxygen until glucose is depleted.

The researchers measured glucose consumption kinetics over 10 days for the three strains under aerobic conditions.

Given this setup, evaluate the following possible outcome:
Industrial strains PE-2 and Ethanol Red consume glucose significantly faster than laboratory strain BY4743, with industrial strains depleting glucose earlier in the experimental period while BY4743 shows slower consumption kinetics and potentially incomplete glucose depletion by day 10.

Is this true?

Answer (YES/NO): NO